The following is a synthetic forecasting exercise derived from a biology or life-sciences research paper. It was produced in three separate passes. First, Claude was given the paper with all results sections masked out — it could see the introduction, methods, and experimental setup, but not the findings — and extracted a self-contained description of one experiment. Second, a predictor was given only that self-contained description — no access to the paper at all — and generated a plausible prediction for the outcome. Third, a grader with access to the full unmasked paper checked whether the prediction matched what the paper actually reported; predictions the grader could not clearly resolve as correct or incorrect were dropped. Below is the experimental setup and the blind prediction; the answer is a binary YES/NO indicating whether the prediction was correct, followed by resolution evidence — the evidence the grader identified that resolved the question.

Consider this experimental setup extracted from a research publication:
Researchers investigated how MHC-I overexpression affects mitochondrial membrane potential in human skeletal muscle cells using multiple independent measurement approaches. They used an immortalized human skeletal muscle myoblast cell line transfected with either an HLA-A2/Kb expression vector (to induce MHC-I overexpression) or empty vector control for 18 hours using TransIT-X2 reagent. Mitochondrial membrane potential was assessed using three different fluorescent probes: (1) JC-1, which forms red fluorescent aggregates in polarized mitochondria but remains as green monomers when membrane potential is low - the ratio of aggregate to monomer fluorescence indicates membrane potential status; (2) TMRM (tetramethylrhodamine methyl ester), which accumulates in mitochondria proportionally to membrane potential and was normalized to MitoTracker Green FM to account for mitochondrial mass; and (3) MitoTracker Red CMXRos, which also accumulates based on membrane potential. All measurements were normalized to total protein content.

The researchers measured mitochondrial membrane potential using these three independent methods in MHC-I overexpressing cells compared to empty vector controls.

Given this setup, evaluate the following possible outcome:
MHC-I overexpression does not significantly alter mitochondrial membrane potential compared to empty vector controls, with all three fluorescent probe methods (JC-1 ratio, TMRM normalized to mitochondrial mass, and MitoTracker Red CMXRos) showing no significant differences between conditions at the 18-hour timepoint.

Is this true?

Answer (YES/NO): NO